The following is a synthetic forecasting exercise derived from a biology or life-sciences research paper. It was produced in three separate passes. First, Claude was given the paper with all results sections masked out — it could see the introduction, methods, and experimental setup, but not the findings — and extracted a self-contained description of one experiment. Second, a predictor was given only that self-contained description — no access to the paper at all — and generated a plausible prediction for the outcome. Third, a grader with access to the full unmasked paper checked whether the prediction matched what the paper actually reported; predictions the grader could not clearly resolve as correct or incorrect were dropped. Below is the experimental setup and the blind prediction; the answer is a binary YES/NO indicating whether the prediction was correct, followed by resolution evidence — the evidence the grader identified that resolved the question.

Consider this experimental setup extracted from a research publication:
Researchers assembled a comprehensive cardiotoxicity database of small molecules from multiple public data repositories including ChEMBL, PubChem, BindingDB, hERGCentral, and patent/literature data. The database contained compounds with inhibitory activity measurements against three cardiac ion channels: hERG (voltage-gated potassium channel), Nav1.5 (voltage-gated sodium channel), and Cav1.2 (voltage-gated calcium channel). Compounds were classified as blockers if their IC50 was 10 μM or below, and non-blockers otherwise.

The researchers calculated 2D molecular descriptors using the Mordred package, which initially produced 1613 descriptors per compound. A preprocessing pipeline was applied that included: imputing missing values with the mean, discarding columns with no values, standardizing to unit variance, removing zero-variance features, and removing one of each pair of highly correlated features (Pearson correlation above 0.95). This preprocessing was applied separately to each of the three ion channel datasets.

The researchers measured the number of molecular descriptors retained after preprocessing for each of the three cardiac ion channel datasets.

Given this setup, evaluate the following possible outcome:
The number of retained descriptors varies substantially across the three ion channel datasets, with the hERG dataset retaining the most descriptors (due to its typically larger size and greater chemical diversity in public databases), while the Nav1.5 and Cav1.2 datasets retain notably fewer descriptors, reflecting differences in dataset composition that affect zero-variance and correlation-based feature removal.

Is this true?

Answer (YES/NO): YES